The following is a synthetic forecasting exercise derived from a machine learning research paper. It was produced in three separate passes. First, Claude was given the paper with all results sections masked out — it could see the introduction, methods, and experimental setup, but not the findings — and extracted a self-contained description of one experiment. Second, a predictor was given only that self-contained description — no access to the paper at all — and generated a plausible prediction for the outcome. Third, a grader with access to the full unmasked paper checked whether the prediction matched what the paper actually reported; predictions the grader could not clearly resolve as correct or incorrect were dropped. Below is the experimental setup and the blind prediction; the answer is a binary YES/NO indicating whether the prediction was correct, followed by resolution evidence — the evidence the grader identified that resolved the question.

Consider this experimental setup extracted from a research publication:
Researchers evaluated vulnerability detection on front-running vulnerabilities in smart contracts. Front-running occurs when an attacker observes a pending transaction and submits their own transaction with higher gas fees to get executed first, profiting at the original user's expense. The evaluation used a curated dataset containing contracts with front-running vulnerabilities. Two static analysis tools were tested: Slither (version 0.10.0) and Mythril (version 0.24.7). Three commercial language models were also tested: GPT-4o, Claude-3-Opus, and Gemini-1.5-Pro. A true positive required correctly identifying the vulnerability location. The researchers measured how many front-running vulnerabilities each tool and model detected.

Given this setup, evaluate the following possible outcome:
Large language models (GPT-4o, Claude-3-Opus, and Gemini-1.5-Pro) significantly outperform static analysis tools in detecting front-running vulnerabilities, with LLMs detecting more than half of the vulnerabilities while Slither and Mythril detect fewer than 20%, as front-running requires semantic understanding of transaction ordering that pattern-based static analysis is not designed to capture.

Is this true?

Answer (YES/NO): YES